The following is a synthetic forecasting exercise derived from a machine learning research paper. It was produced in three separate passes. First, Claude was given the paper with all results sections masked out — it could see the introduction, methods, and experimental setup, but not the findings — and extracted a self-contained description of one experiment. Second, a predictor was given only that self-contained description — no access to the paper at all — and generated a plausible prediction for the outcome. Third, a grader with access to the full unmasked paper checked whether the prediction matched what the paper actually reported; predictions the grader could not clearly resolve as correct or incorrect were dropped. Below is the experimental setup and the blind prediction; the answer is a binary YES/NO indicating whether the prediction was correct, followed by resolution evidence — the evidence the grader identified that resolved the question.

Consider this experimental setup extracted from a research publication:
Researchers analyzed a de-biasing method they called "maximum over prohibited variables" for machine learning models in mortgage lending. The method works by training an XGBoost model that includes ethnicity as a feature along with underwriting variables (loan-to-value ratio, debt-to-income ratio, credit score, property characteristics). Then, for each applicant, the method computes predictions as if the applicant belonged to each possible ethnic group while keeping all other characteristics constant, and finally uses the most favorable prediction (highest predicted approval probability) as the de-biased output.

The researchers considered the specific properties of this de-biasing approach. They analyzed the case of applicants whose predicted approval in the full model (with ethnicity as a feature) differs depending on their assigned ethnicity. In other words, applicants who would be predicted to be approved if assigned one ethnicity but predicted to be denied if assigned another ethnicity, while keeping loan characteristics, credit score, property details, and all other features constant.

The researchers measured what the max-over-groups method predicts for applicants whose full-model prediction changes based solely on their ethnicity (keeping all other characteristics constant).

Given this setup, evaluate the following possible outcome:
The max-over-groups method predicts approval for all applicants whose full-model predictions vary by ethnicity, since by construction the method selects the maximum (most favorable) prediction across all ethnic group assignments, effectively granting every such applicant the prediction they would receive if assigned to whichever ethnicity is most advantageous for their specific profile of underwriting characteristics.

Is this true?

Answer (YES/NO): YES